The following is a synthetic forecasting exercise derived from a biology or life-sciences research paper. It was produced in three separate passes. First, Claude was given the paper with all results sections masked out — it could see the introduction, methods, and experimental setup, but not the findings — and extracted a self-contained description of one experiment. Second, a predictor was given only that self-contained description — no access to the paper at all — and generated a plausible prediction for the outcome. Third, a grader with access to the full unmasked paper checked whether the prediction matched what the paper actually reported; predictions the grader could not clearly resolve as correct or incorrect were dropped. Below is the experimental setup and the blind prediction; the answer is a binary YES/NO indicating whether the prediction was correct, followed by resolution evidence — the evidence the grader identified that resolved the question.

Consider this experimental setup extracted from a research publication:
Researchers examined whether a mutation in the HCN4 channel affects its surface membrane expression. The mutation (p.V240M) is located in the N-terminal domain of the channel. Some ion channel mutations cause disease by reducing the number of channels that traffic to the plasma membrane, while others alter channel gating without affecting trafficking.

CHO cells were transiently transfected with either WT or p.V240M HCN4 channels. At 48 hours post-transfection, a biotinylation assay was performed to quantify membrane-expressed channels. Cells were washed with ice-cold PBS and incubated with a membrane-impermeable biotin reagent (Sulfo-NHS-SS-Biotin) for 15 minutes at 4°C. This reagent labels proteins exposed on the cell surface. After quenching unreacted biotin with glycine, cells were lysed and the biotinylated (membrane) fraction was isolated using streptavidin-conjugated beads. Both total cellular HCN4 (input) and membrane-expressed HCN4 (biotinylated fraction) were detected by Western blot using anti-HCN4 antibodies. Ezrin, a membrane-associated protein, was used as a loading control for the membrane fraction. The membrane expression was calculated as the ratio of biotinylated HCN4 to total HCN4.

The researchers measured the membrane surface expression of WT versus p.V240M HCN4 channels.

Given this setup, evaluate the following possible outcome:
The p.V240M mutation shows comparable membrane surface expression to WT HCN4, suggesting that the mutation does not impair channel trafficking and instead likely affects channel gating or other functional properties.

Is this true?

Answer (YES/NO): YES